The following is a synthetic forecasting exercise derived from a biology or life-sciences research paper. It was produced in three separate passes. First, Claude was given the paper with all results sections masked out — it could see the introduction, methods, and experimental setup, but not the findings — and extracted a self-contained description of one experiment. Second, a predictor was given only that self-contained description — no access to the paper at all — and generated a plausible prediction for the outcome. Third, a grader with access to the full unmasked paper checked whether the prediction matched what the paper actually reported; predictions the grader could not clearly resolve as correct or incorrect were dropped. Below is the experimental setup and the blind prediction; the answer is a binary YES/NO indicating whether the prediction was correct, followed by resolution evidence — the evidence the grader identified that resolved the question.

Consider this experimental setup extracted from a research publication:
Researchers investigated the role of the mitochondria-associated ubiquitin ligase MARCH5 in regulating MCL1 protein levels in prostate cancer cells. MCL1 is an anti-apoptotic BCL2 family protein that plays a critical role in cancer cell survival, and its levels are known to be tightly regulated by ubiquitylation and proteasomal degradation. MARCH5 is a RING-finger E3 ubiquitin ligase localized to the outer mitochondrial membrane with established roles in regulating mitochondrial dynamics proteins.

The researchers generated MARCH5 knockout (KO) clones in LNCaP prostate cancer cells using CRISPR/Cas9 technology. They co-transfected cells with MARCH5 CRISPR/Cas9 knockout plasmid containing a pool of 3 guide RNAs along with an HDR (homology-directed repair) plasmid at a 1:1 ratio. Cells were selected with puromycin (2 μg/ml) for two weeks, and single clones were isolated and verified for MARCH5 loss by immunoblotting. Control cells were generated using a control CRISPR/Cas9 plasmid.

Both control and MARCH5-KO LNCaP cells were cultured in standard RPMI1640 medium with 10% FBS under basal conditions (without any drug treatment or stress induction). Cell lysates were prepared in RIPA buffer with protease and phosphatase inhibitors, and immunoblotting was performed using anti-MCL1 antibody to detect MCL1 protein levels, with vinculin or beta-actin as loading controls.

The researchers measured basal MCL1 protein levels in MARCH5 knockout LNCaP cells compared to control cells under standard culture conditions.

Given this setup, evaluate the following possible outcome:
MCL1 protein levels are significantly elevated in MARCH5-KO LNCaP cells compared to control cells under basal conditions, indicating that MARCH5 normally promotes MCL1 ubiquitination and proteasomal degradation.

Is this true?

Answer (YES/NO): YES